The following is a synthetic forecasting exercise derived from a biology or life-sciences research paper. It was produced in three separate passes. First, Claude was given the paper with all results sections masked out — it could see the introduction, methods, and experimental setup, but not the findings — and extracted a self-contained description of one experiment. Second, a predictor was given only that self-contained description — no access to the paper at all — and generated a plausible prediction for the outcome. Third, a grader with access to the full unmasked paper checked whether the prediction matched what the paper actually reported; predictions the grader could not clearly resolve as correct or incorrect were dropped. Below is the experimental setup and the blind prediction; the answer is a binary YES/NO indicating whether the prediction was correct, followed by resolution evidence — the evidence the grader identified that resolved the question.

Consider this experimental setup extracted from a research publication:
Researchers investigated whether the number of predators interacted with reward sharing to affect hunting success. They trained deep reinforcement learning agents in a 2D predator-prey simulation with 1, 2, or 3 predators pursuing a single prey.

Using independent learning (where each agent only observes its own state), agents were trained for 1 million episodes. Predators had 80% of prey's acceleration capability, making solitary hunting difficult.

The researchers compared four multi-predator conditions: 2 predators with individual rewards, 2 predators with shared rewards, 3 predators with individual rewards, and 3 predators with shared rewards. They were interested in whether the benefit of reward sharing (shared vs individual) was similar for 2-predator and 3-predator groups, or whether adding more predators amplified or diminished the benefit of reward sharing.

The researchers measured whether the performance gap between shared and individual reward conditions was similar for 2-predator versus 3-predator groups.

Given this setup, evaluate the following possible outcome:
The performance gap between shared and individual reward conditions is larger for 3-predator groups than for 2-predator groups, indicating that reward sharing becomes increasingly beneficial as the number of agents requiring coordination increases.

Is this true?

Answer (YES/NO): NO